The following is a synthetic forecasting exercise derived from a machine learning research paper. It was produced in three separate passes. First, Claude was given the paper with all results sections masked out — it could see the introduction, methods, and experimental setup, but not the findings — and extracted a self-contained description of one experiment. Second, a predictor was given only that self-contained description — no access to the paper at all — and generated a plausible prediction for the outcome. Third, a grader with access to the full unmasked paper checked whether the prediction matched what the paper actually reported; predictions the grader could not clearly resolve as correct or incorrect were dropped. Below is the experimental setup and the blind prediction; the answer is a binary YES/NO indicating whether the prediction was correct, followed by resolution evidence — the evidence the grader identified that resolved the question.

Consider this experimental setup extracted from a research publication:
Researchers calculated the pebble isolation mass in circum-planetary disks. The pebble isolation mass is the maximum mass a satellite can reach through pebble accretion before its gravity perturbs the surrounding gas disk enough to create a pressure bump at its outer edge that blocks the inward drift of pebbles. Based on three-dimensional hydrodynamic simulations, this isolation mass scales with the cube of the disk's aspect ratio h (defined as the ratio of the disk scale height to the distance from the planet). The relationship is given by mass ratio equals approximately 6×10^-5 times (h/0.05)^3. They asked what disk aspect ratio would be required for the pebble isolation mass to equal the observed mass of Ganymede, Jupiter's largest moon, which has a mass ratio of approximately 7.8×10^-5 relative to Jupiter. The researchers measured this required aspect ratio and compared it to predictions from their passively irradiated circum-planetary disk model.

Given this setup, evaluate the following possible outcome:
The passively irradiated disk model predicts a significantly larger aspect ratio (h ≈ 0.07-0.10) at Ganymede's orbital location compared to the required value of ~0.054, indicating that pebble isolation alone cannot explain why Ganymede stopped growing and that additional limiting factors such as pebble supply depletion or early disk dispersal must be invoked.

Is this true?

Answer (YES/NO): NO